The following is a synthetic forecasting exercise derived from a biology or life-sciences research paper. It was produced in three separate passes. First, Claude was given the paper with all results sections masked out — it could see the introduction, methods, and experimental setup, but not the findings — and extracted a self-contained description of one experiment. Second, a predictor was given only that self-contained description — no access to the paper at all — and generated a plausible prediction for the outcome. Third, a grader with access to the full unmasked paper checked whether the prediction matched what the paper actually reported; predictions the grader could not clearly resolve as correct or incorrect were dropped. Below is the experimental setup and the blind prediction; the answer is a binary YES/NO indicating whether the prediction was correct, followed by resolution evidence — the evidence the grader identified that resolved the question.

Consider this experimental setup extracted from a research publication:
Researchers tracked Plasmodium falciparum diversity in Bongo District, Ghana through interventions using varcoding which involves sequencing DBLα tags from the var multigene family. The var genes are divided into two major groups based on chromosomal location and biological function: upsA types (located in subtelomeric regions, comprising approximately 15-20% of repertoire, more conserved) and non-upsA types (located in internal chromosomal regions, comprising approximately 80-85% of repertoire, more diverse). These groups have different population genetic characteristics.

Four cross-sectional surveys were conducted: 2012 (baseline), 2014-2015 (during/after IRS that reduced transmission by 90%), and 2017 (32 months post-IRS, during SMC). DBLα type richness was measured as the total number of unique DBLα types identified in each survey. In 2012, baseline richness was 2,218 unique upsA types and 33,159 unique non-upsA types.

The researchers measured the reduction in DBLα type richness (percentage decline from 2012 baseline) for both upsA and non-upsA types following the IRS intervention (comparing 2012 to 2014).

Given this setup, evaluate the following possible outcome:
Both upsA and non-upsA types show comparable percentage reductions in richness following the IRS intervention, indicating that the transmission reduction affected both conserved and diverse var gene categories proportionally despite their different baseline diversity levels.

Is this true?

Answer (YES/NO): NO